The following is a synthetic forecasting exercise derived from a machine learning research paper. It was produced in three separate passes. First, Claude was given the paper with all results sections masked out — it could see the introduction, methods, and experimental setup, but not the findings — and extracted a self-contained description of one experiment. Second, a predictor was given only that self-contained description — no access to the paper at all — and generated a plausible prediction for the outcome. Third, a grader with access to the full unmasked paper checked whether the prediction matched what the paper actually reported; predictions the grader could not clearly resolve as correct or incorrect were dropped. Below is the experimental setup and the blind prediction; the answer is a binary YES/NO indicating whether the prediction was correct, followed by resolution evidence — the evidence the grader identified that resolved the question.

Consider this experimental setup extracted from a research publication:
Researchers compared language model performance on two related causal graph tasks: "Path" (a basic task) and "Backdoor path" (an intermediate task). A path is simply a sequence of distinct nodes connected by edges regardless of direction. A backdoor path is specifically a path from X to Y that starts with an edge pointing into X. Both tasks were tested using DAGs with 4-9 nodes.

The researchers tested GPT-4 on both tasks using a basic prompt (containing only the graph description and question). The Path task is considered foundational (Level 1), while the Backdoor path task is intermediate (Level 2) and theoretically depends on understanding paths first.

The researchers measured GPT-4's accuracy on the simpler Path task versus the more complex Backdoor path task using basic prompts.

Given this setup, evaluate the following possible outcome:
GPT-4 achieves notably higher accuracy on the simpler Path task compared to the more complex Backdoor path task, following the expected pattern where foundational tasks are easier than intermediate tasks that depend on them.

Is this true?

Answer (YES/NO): NO